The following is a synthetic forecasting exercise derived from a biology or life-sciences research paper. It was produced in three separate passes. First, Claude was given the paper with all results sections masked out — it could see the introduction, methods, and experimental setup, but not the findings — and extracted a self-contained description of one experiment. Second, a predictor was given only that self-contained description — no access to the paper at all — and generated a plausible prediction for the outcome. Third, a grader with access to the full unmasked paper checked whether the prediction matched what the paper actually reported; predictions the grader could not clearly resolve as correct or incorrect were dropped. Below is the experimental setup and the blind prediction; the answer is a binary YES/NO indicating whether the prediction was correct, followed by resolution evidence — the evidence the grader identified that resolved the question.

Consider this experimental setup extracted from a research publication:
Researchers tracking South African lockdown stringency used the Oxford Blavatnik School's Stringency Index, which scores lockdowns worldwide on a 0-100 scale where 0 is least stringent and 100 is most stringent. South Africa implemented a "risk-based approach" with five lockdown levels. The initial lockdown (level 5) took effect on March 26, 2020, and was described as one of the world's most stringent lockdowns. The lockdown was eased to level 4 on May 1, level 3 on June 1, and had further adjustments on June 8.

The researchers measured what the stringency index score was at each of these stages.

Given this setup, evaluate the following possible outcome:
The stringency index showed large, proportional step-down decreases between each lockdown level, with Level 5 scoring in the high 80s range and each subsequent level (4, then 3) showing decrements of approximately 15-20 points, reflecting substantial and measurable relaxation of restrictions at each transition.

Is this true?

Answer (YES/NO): NO